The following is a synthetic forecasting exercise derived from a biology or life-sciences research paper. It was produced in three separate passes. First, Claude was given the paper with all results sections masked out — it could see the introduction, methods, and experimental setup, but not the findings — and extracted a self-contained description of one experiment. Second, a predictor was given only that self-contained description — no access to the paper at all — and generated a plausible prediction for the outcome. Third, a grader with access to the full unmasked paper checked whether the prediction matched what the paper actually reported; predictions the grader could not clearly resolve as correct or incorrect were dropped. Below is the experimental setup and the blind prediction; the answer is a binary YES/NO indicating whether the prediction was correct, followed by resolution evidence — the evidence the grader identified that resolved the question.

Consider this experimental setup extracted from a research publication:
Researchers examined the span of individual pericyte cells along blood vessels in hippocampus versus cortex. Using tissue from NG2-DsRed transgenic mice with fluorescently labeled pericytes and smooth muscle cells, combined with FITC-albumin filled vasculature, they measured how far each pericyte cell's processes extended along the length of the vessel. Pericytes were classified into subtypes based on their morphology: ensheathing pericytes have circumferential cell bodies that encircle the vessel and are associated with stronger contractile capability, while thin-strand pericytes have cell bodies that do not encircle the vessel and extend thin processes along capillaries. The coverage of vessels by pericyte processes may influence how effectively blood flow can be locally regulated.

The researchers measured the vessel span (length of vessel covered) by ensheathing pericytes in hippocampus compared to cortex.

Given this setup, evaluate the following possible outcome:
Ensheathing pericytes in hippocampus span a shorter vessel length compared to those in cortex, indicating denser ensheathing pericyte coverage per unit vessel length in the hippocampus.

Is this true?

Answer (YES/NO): NO